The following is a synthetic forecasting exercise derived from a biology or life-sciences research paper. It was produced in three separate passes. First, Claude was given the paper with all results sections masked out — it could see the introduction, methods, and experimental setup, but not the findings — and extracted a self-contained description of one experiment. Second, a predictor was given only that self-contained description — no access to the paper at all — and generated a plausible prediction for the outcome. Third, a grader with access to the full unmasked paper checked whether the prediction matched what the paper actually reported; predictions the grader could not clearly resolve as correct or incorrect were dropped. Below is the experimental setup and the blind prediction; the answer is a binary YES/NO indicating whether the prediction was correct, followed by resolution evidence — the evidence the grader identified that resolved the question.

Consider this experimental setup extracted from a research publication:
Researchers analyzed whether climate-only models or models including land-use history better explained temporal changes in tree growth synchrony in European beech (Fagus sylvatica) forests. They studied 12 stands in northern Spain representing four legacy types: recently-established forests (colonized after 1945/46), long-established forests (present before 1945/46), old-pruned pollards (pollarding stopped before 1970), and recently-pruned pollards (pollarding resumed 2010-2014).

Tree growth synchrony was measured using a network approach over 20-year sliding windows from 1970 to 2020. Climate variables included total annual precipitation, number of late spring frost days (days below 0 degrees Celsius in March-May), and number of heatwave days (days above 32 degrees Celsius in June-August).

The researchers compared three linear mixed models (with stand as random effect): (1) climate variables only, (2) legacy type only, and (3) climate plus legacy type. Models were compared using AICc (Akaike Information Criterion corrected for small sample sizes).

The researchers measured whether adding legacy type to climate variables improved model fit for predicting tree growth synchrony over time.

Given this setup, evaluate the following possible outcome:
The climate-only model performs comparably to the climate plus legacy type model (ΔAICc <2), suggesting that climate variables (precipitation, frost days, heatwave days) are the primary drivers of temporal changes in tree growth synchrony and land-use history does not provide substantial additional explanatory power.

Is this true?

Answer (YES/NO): NO